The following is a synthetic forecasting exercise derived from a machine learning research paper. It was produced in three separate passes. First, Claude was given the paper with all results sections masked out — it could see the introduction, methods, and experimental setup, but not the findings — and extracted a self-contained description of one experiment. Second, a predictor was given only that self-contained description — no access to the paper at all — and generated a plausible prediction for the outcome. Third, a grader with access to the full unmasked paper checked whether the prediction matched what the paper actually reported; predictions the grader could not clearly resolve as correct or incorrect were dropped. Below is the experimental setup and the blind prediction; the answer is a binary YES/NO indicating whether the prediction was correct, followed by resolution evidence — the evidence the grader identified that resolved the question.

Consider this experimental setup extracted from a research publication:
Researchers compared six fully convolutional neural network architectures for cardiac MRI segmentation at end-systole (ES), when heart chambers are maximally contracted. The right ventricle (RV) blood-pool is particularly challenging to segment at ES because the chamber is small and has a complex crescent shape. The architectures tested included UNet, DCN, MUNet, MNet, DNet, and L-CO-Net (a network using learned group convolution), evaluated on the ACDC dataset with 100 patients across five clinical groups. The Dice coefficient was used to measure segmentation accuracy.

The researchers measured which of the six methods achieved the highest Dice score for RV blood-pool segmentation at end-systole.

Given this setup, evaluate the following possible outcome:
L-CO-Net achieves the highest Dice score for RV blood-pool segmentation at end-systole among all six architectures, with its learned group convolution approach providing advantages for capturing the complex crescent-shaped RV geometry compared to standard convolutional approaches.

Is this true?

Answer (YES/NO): NO